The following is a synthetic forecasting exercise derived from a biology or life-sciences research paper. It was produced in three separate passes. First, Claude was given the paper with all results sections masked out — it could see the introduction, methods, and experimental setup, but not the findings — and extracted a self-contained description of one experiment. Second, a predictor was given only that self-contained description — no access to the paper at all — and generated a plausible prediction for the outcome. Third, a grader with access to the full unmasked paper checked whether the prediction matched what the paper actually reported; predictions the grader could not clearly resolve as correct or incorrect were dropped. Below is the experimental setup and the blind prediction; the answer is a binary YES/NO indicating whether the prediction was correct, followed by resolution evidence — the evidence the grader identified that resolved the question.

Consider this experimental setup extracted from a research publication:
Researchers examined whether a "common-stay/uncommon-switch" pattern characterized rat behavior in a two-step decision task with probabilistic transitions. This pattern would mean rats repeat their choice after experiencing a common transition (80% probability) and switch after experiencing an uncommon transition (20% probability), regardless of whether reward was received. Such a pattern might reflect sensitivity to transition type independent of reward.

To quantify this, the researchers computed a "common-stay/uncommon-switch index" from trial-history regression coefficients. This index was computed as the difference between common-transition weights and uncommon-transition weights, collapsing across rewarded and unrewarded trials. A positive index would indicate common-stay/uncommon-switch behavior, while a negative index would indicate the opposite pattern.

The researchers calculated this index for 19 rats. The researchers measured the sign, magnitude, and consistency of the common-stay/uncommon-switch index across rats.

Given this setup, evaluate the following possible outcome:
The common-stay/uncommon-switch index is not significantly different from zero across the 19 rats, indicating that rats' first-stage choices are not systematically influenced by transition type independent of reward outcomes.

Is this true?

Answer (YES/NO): YES